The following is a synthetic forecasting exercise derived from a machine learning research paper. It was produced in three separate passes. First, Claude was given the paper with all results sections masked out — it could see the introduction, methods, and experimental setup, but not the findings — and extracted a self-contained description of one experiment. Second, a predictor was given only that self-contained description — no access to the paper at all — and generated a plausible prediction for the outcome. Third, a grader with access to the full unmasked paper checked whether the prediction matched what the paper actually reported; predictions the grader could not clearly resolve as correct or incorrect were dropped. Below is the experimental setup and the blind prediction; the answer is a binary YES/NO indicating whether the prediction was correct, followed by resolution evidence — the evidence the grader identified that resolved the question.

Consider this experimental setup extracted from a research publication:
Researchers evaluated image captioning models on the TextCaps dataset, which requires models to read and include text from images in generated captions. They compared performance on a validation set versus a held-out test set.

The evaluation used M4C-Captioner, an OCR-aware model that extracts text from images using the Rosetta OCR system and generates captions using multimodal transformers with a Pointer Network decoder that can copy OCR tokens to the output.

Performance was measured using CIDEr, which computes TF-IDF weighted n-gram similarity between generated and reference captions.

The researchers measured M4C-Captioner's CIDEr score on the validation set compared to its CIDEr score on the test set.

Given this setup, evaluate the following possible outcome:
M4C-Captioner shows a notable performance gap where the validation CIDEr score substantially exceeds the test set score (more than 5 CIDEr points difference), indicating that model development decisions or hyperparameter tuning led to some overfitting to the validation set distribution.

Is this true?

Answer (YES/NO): YES